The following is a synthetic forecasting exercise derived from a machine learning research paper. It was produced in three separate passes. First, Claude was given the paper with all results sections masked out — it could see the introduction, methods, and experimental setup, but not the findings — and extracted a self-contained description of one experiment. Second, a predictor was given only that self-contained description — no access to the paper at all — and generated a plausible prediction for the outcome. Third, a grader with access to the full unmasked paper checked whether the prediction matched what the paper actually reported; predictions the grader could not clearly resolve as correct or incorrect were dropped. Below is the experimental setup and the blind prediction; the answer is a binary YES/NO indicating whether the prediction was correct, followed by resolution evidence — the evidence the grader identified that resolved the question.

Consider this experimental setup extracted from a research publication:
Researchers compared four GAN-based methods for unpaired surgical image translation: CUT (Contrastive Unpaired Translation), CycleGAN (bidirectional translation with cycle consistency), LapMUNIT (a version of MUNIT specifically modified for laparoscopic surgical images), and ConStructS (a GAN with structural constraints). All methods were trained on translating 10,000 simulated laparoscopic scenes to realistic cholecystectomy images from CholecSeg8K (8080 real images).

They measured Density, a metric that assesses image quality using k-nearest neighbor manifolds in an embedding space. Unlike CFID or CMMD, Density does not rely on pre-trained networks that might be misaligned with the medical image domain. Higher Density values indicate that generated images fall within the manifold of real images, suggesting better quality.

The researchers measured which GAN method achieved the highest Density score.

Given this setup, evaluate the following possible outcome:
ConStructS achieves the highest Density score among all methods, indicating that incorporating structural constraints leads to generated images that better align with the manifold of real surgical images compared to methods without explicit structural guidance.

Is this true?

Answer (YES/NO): NO